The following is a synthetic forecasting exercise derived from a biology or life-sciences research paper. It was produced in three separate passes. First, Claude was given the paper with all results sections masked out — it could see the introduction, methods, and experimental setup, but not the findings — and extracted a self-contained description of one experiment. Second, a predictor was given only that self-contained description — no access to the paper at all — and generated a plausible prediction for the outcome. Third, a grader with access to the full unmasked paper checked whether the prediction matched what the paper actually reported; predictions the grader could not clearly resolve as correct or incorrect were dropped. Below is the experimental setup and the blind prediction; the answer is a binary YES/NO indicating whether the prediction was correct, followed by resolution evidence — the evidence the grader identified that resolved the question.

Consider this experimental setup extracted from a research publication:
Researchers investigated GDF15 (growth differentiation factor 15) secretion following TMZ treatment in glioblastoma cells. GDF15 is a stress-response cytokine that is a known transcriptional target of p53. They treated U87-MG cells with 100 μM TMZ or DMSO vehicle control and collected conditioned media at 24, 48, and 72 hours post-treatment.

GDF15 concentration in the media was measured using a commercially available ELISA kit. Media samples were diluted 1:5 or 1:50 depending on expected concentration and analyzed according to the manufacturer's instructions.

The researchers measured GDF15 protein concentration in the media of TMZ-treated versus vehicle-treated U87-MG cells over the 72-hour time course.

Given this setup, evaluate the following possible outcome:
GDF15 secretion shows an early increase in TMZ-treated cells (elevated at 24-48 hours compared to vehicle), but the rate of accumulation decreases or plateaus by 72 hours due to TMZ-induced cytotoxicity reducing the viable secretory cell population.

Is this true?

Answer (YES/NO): NO